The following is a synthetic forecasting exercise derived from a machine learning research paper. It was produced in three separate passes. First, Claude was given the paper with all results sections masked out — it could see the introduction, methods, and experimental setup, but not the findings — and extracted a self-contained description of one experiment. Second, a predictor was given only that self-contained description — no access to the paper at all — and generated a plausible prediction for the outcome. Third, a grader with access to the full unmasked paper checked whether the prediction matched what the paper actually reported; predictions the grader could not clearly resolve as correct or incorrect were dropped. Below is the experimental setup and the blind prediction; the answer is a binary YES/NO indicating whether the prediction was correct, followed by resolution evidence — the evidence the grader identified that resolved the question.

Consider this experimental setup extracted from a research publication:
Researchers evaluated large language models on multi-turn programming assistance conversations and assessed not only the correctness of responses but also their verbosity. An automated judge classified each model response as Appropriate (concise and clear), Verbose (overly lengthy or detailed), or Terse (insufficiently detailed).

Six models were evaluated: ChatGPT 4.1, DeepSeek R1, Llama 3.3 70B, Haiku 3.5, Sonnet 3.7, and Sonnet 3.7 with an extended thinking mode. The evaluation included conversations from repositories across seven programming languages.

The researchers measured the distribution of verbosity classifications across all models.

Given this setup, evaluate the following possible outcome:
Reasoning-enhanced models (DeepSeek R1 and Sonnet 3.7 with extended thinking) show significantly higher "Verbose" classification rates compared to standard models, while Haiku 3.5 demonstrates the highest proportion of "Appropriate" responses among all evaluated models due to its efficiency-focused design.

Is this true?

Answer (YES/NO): NO